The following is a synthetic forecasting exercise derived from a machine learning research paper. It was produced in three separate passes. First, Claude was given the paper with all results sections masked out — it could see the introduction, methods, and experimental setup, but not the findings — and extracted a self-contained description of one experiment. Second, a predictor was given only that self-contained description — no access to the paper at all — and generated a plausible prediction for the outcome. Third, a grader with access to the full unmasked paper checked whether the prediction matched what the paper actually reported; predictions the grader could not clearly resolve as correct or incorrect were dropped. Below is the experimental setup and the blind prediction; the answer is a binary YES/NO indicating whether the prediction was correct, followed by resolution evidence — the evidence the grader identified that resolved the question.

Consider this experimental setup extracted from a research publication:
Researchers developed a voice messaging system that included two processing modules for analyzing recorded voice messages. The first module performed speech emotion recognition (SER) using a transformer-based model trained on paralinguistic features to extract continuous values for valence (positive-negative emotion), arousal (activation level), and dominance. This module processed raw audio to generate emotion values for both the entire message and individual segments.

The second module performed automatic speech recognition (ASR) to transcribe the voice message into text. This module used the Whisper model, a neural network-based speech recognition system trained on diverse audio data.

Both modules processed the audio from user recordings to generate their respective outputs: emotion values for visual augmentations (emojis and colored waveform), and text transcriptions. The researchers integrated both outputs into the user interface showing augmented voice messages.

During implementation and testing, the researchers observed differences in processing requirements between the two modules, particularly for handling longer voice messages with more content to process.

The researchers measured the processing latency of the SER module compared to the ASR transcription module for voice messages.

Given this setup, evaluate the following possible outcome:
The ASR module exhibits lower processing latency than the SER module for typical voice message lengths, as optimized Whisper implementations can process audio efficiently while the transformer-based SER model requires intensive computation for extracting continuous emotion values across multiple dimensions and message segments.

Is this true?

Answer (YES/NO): NO